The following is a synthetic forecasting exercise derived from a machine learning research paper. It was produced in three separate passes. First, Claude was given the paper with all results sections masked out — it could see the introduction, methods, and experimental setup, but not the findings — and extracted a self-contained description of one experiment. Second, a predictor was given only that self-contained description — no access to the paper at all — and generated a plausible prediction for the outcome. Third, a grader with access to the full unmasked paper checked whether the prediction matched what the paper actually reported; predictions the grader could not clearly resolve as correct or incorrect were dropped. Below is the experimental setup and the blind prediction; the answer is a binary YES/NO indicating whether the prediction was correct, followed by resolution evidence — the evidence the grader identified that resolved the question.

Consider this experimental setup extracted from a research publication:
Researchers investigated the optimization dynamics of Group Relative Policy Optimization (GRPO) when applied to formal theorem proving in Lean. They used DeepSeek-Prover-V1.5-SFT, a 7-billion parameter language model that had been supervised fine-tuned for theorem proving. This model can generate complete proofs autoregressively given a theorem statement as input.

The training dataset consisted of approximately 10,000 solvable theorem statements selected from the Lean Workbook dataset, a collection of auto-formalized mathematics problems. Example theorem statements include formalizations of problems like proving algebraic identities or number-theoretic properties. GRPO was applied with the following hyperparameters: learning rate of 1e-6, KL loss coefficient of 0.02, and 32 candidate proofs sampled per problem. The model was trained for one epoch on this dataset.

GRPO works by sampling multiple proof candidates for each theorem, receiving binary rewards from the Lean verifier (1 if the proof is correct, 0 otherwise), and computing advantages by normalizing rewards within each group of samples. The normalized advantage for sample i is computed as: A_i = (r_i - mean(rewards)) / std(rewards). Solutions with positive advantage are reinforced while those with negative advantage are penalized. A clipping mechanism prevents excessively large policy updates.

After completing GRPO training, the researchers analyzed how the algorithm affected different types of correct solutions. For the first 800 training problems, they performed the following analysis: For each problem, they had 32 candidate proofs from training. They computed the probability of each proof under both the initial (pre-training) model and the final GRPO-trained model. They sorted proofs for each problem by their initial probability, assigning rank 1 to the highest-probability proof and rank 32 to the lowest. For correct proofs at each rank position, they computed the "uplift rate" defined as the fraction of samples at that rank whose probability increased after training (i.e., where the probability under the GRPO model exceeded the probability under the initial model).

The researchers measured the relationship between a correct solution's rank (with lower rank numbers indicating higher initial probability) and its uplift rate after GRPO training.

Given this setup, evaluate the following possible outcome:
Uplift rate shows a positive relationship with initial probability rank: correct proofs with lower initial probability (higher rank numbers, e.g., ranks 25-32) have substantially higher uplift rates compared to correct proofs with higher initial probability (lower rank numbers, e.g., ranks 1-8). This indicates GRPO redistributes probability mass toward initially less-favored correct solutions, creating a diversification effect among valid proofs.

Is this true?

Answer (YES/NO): NO